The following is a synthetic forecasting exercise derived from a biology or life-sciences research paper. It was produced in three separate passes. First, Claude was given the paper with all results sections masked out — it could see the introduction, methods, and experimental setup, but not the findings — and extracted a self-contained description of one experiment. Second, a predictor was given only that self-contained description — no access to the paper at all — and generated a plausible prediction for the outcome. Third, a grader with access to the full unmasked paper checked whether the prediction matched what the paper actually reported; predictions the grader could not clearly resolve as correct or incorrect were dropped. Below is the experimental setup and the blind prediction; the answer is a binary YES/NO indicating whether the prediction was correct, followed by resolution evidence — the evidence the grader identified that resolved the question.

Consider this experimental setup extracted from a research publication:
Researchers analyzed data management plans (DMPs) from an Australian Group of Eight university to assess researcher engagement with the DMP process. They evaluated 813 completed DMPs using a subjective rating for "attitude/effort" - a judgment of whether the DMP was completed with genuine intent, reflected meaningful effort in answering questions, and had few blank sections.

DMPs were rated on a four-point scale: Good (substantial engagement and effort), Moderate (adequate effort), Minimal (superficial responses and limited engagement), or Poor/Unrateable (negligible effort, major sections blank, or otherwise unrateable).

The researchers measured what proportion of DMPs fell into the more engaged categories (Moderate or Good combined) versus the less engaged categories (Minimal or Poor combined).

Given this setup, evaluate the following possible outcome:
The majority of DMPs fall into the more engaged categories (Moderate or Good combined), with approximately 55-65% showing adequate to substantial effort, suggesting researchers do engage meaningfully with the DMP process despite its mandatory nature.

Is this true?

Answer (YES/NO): NO